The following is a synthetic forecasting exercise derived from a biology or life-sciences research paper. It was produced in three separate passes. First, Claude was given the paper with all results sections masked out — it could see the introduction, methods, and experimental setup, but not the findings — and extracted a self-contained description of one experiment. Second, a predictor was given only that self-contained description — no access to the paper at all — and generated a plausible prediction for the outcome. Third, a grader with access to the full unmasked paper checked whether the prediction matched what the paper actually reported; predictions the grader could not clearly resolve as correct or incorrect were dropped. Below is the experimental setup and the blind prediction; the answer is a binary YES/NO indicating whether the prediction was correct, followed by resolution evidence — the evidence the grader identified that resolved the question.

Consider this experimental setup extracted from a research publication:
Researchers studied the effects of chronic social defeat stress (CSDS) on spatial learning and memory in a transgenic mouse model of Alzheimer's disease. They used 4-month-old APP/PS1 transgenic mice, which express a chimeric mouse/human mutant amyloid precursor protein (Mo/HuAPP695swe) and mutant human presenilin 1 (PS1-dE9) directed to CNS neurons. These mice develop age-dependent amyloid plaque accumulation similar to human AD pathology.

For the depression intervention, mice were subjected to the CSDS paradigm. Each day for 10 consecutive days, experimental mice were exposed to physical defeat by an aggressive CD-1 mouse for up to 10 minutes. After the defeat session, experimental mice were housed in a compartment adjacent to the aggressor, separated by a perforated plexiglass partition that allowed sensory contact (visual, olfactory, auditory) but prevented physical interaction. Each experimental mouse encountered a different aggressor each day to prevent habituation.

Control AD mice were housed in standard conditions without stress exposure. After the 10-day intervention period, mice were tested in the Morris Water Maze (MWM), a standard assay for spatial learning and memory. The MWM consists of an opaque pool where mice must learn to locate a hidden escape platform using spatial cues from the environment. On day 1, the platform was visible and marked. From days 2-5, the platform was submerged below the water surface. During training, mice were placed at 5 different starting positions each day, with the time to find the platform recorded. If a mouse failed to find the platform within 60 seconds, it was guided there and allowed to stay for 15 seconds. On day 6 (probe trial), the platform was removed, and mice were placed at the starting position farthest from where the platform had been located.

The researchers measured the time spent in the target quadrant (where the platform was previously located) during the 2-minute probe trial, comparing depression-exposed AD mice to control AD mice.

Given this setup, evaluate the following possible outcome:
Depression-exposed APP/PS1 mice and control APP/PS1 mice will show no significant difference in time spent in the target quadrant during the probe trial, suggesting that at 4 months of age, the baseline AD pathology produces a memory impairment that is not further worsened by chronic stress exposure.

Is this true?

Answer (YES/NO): NO